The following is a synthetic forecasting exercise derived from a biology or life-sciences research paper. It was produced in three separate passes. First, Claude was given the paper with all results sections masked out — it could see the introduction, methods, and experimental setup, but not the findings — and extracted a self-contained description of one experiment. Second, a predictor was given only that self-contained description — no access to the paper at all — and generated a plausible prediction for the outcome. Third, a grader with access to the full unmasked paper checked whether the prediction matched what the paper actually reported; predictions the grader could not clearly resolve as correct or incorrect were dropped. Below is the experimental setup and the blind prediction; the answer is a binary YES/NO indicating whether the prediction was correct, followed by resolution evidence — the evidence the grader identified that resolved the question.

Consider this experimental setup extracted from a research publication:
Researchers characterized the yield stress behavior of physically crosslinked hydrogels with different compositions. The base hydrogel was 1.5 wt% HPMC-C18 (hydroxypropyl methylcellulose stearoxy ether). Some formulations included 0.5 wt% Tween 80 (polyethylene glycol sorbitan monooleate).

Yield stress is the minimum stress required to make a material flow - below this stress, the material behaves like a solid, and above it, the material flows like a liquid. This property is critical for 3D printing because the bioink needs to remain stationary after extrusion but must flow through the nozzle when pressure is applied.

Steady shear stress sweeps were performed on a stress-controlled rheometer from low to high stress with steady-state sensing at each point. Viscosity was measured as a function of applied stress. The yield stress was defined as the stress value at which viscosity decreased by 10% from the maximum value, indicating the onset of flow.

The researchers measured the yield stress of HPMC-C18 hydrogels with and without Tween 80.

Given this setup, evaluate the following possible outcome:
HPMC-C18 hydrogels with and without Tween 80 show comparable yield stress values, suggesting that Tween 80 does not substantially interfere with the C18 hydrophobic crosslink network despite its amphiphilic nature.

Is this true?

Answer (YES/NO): NO